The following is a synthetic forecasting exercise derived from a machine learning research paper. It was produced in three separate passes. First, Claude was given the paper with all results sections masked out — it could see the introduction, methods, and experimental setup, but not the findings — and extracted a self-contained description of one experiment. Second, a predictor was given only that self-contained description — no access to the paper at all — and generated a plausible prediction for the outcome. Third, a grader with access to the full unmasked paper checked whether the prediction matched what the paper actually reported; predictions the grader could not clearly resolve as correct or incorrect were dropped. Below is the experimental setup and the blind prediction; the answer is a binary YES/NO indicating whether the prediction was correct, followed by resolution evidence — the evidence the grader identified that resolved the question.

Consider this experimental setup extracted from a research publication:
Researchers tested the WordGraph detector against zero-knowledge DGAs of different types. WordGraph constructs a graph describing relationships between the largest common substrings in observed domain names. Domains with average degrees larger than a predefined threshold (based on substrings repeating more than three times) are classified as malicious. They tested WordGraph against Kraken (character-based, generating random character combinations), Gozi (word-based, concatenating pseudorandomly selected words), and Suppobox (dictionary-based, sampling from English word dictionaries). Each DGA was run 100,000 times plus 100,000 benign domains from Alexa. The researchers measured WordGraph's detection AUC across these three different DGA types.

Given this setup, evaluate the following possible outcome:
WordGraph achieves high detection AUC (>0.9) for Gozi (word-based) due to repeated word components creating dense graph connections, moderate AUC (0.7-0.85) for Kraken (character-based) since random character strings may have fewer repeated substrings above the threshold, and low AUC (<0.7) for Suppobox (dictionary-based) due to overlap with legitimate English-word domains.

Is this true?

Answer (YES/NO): NO